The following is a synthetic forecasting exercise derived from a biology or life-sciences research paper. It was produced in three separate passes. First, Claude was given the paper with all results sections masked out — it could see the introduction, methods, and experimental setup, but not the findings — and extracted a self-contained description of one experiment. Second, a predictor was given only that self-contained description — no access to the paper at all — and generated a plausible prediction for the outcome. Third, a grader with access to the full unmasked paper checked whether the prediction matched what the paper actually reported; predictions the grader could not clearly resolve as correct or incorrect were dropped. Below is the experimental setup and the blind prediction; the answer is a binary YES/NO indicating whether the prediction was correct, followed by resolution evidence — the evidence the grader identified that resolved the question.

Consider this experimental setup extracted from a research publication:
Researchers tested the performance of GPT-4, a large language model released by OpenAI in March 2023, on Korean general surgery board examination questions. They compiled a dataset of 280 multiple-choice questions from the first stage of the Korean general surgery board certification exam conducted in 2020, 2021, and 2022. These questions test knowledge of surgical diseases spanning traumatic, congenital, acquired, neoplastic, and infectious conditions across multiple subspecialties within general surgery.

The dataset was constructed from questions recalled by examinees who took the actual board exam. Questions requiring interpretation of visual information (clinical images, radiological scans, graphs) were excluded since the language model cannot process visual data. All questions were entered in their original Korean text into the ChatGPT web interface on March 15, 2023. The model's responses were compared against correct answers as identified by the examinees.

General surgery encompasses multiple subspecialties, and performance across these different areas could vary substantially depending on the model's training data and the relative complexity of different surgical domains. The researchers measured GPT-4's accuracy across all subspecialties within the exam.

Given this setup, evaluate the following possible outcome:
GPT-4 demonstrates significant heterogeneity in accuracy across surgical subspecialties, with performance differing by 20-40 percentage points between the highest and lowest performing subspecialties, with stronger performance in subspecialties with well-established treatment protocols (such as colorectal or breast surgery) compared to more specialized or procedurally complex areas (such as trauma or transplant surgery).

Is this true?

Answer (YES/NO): NO